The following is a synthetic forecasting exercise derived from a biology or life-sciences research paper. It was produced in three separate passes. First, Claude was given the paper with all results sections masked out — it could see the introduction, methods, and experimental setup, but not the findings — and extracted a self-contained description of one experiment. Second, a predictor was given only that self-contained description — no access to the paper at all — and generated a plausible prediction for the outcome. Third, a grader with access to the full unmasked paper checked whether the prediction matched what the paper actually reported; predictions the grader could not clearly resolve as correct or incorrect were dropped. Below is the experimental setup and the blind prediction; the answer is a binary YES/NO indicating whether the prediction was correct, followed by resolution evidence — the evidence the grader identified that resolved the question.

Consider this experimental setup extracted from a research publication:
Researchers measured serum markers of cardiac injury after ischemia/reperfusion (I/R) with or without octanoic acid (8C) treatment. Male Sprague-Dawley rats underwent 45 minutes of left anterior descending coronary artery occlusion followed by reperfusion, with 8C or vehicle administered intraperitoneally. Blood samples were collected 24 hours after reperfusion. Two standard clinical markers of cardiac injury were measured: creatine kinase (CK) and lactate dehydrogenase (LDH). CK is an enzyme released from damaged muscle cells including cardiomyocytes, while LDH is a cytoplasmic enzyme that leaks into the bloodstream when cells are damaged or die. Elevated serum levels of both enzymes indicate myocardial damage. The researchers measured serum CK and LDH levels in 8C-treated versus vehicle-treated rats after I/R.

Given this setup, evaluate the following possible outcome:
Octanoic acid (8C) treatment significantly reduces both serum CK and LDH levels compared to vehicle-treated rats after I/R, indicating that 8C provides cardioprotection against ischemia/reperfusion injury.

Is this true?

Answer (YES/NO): YES